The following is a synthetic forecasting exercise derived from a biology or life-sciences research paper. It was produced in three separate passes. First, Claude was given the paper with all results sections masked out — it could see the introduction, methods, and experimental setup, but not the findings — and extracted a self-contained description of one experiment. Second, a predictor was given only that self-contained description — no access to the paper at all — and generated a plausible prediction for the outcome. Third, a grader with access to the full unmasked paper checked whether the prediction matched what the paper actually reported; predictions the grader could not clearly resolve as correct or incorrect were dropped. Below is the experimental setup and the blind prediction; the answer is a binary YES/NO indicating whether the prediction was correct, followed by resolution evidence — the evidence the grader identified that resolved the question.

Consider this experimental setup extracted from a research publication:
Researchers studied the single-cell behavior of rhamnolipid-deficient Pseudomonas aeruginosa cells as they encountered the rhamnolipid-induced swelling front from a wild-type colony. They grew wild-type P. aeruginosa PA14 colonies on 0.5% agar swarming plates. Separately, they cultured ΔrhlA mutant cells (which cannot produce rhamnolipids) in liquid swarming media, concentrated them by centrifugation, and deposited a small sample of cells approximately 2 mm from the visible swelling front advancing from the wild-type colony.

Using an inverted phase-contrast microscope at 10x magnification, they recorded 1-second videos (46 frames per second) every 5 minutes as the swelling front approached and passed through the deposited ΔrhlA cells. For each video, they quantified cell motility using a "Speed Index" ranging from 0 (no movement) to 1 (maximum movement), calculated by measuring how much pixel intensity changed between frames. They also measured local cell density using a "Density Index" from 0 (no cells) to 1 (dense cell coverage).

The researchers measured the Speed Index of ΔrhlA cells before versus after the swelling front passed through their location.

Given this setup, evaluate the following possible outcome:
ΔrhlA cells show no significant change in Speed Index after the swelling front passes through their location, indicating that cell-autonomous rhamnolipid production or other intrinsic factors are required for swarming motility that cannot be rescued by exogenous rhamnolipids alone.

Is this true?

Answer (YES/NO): NO